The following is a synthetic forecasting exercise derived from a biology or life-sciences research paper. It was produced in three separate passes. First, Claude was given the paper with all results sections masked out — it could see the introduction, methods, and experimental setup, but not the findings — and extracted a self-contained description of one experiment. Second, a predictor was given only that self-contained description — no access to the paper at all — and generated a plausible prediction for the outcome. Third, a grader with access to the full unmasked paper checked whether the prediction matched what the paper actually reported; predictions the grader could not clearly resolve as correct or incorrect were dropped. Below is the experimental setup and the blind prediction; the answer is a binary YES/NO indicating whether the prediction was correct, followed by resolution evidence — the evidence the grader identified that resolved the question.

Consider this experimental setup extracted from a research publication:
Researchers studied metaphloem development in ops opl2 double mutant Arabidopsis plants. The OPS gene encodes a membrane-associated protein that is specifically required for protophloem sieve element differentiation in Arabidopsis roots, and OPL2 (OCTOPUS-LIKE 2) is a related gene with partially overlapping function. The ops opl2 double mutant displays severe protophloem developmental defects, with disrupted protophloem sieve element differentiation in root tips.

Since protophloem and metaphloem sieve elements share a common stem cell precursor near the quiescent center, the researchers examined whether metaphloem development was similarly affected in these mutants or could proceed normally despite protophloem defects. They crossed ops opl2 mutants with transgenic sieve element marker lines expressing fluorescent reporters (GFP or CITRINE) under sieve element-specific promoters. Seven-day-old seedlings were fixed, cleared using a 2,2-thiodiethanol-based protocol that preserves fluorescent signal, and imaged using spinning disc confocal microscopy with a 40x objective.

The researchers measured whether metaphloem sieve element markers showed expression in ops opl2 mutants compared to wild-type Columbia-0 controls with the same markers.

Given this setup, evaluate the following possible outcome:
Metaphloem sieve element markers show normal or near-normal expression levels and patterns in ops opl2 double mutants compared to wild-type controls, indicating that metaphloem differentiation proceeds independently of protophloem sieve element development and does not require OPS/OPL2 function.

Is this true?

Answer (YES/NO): YES